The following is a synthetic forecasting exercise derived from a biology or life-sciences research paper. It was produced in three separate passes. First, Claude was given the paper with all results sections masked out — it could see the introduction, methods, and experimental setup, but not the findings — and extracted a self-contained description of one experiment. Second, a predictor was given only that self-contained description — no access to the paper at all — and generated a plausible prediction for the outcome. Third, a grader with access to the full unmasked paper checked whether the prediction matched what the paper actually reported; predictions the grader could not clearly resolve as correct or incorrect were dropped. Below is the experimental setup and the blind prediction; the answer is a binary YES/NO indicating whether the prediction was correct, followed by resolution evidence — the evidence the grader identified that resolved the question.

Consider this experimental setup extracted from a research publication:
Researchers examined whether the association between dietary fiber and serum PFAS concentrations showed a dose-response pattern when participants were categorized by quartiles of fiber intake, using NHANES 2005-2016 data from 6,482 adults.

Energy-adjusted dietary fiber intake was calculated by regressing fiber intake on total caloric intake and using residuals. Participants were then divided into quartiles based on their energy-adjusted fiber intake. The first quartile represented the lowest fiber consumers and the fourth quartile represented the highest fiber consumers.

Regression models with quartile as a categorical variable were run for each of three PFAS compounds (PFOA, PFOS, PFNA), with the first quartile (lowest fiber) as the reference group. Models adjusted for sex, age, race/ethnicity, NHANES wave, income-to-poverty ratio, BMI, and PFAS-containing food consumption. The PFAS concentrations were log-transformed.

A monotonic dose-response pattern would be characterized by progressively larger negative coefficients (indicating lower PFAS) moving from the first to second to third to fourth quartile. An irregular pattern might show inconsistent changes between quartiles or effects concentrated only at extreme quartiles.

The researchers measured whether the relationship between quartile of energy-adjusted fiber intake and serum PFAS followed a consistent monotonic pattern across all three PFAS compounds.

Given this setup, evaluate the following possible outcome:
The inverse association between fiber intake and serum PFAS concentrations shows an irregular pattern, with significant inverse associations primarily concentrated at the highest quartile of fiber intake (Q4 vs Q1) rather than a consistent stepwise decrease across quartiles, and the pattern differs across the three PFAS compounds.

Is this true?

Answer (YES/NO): NO